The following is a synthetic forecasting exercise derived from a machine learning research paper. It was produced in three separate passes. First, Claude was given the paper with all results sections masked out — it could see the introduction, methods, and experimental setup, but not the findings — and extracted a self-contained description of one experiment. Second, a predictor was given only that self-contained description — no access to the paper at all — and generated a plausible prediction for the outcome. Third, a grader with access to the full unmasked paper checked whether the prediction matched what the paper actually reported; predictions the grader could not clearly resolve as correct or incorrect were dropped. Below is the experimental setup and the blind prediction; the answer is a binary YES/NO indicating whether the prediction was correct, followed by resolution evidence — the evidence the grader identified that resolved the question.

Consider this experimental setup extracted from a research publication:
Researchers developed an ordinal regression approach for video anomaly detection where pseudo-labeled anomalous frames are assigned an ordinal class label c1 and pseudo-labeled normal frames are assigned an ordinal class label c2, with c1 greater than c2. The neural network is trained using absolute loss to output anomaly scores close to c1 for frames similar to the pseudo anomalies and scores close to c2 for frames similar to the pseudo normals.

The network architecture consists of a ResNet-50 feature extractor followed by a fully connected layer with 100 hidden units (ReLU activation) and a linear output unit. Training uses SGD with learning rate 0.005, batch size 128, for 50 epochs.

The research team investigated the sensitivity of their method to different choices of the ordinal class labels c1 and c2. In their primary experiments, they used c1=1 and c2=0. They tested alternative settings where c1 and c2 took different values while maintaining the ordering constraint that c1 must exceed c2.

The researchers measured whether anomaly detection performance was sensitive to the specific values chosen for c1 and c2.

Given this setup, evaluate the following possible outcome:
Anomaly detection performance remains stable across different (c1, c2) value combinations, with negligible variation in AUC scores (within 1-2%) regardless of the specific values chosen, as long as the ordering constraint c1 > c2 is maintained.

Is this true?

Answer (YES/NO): NO